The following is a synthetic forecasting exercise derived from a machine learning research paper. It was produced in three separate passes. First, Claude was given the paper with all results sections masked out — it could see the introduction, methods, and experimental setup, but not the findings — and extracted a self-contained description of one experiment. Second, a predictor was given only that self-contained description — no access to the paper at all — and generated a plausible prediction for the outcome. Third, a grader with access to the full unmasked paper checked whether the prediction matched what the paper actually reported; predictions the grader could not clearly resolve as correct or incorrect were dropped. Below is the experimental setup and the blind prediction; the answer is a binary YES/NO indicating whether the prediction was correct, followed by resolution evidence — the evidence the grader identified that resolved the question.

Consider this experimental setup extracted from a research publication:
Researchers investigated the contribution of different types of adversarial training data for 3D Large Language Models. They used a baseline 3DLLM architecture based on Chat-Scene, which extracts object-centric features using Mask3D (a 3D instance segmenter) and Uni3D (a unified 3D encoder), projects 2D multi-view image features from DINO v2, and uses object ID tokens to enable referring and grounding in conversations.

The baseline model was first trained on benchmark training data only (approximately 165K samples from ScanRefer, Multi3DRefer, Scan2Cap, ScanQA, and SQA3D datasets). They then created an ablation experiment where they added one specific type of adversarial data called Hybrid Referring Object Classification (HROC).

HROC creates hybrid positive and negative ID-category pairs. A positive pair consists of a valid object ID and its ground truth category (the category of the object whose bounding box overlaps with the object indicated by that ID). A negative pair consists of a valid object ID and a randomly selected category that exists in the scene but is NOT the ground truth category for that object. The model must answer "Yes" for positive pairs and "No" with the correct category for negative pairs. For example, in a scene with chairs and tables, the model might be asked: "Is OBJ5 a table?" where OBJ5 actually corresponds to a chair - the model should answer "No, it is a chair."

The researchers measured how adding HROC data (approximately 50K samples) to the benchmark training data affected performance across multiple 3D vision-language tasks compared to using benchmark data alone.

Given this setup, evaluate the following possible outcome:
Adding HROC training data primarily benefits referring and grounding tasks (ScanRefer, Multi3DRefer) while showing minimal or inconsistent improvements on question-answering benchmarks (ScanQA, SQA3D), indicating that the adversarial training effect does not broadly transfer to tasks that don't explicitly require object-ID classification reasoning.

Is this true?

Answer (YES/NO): NO